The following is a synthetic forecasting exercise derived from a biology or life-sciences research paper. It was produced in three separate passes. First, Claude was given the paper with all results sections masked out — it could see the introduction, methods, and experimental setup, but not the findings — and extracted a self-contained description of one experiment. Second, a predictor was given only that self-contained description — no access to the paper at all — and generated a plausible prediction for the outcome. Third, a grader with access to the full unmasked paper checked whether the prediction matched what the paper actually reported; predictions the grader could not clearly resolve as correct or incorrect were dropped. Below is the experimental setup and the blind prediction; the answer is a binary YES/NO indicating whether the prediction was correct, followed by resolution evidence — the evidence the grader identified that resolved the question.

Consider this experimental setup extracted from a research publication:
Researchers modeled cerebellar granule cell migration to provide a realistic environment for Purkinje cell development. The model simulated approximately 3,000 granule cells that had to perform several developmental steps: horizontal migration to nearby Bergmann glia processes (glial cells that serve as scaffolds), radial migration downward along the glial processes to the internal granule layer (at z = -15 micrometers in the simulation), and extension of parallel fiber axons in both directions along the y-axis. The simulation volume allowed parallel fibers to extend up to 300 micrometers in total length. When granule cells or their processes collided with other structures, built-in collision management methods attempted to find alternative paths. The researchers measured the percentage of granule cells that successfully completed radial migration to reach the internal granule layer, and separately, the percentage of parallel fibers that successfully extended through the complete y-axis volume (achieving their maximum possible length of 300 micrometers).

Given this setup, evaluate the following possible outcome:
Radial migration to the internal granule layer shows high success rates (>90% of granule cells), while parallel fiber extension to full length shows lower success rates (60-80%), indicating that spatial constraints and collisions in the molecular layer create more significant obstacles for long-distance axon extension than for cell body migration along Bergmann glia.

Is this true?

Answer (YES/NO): NO